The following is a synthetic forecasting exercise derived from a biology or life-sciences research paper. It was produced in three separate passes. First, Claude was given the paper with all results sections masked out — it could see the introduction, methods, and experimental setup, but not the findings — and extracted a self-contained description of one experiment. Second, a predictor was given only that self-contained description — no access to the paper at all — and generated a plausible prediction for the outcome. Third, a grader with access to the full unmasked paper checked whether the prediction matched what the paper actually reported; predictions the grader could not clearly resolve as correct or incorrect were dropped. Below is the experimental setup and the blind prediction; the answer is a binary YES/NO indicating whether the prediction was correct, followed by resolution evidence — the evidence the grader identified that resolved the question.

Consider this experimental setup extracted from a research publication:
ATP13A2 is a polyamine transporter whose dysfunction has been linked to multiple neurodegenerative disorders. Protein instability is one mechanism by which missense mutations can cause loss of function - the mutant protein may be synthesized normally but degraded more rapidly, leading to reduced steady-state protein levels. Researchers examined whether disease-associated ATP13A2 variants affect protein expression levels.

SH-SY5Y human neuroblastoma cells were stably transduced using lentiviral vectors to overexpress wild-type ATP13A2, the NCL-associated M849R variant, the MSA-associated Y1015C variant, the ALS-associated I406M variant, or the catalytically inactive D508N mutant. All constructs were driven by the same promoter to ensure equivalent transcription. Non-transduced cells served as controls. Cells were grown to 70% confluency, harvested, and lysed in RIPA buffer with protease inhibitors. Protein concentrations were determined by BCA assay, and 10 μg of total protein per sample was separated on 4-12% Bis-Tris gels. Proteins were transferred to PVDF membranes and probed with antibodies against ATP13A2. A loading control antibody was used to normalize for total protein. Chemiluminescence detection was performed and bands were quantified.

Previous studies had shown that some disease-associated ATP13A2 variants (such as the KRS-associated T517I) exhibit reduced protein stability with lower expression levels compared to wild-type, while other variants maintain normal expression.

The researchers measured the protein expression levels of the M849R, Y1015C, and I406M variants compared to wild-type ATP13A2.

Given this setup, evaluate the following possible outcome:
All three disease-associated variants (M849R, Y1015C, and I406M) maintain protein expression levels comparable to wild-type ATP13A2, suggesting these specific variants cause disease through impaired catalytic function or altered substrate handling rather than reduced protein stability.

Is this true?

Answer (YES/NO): NO